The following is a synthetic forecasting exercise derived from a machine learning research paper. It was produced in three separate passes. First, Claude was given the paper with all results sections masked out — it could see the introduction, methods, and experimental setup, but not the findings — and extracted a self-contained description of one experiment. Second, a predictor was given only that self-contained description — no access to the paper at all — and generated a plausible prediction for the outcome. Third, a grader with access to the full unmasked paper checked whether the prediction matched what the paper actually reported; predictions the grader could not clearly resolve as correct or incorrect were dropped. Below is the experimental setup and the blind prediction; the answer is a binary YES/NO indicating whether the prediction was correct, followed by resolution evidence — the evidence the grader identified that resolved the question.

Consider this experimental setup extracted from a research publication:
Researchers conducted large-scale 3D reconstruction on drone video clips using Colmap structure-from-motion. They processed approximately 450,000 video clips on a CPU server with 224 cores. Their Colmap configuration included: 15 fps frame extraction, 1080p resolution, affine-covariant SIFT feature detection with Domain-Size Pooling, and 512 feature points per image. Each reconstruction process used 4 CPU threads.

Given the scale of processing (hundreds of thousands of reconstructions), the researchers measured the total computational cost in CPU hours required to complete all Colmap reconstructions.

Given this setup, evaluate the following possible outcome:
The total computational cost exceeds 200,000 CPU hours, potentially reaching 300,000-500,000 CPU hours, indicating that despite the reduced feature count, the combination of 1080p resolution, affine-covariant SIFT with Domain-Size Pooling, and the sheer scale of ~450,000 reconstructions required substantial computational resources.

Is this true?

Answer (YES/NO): NO